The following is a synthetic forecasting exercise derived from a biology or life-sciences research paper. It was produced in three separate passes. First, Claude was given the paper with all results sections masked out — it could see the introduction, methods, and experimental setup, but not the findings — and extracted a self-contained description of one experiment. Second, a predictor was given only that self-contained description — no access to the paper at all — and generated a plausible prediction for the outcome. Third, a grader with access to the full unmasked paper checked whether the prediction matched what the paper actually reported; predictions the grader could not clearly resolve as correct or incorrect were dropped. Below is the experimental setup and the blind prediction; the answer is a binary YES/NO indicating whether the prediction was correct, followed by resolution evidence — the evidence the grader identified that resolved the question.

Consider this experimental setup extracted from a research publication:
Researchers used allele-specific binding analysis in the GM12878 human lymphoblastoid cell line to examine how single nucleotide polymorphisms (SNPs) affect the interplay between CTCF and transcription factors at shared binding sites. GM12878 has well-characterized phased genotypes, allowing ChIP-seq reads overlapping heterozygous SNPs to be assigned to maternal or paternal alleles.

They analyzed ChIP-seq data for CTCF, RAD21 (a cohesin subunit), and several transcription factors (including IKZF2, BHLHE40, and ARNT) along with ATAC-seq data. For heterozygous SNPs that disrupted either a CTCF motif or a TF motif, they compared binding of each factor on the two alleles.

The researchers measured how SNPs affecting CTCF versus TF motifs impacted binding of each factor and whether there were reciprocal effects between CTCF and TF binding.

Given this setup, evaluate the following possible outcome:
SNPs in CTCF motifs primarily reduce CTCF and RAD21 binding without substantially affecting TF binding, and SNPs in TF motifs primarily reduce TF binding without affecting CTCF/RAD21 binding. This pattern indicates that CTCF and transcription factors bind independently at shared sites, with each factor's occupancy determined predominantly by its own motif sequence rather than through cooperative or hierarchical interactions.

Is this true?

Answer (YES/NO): NO